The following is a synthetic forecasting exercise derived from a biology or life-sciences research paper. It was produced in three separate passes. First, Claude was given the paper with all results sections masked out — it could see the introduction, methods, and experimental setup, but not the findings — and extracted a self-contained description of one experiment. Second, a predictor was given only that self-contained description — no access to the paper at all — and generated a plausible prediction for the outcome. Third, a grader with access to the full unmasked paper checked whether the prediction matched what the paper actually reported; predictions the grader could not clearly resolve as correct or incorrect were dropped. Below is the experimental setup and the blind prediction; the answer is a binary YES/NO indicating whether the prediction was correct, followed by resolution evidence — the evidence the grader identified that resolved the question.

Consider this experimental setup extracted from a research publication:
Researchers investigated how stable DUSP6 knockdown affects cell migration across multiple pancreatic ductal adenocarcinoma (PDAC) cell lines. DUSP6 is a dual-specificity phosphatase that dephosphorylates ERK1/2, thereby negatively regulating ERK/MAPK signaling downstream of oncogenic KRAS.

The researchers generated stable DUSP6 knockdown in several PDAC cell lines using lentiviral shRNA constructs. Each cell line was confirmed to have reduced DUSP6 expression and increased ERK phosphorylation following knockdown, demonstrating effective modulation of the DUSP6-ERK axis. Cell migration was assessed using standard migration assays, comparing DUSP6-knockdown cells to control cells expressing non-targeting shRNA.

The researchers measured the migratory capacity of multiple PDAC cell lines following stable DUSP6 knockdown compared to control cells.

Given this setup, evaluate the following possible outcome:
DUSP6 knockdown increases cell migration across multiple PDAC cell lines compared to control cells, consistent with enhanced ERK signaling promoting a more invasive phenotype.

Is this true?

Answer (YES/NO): NO